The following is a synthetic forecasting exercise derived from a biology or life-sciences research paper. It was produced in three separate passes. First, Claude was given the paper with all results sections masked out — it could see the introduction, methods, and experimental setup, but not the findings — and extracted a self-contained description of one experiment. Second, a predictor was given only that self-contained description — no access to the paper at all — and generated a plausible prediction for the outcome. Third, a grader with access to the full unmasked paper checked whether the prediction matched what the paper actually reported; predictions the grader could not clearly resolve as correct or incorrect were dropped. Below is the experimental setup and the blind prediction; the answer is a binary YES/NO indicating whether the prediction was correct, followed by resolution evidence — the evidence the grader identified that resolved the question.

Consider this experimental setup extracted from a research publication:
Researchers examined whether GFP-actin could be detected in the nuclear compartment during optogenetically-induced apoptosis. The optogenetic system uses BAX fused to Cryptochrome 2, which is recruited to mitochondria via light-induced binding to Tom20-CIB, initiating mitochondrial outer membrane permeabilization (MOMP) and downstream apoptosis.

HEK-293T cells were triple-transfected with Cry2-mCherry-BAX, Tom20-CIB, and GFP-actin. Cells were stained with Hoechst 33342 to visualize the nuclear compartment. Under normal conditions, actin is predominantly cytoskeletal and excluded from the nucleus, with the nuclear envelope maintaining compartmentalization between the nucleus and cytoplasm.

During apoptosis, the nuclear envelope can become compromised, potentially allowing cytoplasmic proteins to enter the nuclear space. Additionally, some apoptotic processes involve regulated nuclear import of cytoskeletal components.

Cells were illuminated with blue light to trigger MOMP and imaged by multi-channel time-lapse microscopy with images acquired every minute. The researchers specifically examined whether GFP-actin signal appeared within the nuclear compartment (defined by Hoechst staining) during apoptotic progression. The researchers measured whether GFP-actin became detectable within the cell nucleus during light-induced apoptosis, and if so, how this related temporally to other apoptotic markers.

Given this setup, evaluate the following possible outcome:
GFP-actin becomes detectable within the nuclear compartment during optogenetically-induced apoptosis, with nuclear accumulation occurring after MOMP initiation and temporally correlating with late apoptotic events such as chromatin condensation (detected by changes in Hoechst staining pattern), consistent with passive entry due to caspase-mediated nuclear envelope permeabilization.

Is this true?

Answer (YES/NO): NO